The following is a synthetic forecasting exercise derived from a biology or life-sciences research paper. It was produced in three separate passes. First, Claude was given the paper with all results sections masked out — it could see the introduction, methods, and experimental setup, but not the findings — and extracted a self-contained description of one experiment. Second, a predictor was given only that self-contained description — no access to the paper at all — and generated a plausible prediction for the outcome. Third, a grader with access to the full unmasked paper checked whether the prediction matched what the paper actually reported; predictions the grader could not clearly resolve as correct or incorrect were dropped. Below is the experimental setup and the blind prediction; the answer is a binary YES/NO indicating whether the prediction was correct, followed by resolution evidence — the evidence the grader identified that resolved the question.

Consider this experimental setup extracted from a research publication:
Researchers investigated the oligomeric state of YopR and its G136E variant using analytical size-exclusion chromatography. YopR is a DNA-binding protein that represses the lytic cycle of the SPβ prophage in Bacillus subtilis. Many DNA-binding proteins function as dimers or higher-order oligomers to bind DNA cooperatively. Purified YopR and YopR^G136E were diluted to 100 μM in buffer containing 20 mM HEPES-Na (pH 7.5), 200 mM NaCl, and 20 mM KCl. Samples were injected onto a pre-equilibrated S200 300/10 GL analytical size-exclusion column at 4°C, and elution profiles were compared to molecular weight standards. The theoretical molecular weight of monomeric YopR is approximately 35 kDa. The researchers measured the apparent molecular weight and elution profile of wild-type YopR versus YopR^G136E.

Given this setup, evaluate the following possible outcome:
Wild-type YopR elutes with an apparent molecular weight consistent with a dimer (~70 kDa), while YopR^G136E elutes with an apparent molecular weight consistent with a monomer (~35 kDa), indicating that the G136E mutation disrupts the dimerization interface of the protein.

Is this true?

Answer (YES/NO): NO